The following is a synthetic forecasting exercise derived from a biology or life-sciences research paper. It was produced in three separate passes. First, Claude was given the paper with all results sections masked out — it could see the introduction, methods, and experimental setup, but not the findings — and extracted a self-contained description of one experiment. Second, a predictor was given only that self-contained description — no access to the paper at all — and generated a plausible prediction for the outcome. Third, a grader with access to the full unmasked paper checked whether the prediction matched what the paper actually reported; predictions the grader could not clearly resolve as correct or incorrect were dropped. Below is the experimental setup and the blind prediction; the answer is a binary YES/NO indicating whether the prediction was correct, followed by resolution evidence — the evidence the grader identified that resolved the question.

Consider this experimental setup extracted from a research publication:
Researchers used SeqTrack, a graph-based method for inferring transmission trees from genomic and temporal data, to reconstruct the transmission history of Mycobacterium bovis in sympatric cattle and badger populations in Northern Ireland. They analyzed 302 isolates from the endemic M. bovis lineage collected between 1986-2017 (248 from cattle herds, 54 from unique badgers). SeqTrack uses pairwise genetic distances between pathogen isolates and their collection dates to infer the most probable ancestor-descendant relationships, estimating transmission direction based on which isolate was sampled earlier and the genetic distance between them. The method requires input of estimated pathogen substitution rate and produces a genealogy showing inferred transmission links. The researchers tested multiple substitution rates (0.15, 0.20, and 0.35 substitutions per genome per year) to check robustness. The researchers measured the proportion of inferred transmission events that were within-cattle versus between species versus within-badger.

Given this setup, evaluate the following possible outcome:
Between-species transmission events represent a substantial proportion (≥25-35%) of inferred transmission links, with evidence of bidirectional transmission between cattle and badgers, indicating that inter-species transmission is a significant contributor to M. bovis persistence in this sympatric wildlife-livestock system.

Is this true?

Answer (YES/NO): NO